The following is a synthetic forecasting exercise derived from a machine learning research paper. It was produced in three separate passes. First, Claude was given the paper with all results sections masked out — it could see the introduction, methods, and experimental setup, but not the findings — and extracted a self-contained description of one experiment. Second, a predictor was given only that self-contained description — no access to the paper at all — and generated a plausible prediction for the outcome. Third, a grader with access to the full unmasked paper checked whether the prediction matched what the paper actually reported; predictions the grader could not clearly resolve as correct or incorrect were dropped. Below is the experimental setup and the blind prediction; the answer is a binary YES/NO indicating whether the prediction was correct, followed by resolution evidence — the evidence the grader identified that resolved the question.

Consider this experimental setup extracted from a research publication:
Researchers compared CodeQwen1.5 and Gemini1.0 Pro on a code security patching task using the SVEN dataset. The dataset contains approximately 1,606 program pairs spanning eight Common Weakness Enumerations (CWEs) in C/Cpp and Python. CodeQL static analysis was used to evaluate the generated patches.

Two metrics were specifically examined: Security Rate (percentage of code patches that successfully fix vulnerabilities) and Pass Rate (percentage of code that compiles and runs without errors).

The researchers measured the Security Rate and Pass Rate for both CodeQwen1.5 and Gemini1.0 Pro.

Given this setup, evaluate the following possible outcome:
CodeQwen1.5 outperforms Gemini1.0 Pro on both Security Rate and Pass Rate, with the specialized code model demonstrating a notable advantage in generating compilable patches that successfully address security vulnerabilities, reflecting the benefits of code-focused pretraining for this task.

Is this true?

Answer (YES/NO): NO